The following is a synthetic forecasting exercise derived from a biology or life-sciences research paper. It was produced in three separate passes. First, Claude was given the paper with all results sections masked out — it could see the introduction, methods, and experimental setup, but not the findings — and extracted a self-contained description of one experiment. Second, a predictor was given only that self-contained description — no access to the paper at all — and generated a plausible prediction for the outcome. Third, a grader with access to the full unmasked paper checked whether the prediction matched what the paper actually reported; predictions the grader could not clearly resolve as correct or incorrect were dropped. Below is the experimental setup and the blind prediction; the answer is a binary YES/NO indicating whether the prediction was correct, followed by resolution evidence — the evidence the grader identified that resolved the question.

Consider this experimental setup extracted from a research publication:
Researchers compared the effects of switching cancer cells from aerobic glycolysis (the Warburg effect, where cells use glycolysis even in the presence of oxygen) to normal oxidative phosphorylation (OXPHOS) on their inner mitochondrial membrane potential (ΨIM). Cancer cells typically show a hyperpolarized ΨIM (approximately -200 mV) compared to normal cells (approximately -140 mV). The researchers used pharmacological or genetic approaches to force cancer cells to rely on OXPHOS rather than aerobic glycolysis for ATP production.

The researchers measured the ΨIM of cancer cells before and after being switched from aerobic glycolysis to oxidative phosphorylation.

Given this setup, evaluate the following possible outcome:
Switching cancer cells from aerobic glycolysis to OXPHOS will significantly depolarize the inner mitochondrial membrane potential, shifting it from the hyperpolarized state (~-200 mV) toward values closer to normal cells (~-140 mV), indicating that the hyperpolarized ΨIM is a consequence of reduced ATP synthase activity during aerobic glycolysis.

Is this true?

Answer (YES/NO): YES